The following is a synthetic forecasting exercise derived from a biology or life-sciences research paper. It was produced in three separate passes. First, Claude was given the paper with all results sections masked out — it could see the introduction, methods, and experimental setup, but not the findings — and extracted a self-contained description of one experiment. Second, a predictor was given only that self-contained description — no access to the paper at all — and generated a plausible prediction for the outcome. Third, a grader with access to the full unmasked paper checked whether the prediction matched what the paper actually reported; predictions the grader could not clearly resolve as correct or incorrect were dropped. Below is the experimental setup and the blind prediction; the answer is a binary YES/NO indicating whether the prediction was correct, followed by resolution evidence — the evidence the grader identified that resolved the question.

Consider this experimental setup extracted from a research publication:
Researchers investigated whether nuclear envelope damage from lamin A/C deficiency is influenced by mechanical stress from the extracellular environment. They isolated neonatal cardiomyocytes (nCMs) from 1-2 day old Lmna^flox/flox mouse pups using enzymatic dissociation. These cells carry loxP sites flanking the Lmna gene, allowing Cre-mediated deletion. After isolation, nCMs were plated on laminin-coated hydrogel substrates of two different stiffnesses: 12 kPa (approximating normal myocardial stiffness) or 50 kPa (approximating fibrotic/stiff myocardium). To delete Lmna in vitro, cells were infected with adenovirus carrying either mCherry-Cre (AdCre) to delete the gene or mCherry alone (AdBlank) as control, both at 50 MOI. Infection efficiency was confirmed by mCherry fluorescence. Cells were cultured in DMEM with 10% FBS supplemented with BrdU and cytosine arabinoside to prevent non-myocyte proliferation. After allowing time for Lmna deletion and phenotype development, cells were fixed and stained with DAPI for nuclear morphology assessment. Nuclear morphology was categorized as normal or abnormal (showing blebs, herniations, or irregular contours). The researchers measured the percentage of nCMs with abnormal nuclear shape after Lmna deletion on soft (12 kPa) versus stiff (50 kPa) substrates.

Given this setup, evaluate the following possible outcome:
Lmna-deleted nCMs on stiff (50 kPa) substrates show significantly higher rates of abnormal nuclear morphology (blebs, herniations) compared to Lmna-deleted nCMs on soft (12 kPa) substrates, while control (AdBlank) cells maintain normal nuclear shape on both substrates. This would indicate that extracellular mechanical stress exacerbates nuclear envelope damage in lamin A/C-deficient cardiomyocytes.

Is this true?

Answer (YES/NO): YES